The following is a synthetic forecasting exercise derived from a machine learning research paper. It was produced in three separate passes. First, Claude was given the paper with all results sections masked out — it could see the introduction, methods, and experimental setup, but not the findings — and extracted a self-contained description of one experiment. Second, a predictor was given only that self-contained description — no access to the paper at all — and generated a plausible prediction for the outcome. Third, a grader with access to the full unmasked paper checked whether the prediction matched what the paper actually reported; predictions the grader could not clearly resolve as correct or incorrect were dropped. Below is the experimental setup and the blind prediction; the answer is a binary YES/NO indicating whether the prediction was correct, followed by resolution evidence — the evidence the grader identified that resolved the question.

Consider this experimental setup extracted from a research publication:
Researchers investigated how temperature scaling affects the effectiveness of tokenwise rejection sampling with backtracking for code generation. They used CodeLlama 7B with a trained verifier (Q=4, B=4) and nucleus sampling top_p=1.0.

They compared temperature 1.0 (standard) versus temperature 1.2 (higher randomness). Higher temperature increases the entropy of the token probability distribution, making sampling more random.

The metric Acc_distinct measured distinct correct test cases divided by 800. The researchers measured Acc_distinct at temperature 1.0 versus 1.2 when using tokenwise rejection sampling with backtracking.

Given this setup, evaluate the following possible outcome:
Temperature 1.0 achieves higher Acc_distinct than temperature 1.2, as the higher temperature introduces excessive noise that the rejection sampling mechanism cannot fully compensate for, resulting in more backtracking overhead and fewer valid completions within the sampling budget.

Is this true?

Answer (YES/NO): YES